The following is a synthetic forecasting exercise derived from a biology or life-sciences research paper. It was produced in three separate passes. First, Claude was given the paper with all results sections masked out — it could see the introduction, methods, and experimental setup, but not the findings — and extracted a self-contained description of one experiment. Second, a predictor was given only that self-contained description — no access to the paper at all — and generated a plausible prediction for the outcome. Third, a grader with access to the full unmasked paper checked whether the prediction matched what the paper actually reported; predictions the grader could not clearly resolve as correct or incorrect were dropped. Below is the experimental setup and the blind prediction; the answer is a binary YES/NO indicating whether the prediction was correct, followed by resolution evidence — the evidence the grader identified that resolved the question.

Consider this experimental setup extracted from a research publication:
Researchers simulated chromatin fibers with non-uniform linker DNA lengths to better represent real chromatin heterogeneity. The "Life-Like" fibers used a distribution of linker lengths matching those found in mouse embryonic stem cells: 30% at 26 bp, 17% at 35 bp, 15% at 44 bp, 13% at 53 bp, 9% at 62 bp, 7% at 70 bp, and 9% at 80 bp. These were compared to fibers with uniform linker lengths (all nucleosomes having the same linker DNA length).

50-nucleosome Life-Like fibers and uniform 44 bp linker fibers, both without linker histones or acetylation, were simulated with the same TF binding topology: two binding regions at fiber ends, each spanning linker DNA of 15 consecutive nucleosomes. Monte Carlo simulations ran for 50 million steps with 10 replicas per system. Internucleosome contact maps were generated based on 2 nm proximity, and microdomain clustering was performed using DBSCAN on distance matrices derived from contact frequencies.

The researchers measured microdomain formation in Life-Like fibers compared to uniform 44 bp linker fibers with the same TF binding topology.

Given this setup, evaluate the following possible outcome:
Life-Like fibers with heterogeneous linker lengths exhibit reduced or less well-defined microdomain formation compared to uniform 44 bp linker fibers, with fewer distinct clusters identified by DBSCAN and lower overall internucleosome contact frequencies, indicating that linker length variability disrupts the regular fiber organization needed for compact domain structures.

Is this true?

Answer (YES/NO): NO